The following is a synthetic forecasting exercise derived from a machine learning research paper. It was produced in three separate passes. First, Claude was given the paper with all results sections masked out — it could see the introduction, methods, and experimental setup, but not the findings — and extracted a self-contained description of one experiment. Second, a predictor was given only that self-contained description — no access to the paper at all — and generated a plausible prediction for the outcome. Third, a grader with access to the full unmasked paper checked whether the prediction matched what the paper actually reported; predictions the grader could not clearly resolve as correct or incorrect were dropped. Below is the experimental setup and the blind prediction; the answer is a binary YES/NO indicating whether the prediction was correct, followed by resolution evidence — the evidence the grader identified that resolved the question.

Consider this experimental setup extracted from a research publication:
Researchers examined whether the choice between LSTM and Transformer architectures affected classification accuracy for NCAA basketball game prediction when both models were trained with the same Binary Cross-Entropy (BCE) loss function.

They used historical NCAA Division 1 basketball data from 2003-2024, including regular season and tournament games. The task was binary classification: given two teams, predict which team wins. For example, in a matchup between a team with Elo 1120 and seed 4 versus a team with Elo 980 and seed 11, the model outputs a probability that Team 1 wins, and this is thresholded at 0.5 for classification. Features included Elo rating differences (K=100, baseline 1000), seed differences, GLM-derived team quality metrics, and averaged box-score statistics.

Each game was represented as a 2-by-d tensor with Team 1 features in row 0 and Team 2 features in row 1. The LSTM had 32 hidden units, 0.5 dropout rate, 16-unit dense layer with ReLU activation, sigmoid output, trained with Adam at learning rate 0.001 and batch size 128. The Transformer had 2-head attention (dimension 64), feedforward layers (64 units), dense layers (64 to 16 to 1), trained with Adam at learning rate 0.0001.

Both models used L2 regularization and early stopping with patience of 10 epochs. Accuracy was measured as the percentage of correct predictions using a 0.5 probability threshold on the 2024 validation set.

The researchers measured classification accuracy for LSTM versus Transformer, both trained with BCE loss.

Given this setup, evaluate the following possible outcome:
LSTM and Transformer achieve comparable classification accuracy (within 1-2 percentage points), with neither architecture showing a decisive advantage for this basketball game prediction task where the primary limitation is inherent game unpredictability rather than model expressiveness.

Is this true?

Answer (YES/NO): YES